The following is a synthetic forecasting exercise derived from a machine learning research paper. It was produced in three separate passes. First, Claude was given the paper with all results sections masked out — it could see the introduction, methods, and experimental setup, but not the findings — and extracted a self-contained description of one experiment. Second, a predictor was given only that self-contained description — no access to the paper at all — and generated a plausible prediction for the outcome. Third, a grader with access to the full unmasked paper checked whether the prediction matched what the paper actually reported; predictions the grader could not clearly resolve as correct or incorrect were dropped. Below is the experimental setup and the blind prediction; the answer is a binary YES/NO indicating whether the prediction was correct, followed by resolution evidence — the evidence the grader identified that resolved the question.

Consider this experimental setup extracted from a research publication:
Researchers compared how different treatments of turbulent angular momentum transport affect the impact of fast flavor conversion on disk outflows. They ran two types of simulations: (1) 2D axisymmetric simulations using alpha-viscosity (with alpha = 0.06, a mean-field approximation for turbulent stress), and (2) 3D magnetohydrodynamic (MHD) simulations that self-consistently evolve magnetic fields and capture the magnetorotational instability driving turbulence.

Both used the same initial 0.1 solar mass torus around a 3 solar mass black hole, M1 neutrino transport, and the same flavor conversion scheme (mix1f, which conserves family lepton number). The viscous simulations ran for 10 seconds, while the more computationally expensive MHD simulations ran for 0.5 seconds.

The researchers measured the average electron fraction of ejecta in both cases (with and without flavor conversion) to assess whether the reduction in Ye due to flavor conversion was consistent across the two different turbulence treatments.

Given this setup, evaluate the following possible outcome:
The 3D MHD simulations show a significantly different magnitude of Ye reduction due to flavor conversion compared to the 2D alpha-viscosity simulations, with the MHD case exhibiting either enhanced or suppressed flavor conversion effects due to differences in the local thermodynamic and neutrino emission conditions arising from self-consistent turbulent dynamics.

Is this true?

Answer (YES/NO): NO